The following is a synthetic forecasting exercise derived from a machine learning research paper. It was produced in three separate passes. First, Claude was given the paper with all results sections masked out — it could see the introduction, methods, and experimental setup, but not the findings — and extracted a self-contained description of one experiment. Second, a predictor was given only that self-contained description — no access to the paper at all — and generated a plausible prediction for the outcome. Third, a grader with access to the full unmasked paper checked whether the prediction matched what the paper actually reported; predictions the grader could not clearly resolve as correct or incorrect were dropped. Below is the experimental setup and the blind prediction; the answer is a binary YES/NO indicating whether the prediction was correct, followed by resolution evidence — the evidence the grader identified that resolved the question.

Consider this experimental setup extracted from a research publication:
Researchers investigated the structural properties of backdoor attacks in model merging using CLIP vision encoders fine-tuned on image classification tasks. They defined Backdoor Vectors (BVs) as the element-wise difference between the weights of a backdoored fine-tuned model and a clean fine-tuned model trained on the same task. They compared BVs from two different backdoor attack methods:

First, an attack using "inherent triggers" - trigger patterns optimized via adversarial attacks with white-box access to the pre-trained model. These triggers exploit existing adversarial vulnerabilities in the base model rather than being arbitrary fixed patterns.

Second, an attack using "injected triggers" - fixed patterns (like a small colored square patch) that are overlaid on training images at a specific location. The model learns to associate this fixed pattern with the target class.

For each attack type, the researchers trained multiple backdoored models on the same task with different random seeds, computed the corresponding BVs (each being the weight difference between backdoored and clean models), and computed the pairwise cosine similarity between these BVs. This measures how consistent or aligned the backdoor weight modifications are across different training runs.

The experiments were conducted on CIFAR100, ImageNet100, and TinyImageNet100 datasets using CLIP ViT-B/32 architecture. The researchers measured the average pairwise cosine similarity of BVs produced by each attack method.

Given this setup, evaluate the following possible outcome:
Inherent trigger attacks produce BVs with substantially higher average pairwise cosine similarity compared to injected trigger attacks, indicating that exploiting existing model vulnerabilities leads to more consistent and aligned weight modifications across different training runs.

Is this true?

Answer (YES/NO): YES